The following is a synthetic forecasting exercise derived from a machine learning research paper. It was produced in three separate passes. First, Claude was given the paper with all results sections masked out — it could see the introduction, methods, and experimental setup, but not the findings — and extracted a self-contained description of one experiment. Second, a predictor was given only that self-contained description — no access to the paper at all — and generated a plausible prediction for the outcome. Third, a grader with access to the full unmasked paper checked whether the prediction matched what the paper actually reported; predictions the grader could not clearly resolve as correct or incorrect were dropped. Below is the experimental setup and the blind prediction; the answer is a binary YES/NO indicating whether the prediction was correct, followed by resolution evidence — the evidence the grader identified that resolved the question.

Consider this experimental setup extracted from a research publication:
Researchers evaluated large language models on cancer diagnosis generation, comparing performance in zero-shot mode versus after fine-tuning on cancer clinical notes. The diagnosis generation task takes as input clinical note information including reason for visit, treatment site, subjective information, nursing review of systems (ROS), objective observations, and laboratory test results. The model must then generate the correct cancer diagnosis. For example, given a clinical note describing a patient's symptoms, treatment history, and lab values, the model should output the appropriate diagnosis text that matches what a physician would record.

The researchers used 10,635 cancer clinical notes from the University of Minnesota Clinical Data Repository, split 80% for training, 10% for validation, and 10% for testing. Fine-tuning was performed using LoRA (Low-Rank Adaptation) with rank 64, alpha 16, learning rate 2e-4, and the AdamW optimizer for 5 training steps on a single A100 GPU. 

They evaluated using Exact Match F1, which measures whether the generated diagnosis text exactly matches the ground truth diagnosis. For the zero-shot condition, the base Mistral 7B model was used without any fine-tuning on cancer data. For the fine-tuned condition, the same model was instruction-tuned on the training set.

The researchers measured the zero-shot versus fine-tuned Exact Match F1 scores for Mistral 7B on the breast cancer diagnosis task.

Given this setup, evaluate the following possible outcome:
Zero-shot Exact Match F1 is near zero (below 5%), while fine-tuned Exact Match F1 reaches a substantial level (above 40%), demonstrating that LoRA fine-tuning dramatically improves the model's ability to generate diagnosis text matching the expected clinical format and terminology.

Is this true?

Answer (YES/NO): YES